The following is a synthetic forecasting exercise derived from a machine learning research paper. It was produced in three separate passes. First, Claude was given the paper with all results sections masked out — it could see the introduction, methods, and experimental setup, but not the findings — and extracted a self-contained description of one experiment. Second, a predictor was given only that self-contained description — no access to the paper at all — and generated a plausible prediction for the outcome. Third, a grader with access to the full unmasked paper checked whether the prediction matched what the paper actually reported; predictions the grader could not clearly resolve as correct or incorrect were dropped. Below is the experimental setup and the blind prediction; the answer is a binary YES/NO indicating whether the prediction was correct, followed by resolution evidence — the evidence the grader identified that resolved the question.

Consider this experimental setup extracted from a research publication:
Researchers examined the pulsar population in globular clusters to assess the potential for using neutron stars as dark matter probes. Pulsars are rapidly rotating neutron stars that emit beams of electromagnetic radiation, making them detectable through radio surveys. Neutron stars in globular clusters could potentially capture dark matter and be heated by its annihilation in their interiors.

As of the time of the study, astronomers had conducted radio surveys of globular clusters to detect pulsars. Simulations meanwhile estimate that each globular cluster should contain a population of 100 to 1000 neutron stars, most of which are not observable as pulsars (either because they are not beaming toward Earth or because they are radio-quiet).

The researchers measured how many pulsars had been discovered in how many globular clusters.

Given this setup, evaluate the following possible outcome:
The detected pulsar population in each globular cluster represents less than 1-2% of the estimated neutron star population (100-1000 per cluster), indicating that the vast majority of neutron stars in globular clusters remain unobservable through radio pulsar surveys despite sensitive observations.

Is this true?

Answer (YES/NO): NO